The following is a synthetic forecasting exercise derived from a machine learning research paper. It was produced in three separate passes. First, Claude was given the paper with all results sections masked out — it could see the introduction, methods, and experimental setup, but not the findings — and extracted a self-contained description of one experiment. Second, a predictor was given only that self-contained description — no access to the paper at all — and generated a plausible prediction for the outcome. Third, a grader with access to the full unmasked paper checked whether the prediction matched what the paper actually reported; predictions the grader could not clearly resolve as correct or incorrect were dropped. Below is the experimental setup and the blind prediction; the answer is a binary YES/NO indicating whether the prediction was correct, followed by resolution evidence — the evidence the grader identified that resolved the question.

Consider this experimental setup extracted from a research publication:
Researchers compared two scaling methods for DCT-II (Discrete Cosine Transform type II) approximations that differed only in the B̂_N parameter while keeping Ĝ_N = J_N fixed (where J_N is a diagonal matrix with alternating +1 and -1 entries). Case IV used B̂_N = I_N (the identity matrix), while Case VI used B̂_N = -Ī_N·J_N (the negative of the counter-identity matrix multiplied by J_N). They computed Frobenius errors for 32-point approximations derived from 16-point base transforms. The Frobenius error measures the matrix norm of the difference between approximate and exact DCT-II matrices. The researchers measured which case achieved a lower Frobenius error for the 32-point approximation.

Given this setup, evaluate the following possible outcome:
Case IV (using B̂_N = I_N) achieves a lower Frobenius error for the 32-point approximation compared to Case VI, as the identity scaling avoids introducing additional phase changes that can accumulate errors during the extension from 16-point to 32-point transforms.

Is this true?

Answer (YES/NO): NO